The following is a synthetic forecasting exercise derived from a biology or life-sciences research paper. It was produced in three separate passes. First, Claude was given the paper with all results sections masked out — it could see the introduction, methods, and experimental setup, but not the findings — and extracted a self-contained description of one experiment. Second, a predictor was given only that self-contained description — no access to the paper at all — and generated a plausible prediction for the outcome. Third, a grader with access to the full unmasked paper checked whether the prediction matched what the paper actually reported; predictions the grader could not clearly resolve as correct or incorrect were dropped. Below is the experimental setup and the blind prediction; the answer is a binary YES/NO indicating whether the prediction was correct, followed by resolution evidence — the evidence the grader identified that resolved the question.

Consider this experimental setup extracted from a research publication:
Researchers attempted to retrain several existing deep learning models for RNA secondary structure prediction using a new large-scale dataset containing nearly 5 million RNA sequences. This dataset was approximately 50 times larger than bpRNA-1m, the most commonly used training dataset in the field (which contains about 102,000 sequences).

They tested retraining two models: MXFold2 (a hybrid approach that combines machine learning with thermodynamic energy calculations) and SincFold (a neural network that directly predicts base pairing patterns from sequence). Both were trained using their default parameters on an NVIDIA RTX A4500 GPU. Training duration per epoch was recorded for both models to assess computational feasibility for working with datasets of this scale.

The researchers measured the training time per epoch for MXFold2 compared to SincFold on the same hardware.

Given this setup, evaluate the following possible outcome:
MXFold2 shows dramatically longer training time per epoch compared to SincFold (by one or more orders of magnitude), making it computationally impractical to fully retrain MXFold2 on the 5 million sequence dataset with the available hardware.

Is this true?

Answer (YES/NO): NO